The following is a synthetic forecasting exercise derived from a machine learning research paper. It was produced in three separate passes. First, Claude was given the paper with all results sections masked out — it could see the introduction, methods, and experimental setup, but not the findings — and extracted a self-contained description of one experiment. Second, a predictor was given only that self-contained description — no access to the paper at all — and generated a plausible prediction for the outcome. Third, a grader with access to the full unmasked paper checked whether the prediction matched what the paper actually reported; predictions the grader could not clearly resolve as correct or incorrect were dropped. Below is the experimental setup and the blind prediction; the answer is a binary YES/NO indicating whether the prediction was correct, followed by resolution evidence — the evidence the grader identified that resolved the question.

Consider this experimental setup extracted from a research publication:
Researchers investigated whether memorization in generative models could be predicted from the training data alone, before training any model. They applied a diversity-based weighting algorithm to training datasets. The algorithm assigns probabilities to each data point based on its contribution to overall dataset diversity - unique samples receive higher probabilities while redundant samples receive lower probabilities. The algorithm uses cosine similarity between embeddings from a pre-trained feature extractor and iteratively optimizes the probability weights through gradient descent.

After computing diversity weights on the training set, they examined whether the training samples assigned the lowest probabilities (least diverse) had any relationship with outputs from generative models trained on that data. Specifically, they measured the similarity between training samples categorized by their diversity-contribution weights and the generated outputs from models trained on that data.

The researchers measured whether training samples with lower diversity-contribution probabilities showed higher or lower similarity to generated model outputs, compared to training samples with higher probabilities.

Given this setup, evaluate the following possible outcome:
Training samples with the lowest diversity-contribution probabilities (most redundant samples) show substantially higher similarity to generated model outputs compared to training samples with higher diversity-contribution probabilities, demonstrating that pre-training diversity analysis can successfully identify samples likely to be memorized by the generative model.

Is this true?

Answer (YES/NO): YES